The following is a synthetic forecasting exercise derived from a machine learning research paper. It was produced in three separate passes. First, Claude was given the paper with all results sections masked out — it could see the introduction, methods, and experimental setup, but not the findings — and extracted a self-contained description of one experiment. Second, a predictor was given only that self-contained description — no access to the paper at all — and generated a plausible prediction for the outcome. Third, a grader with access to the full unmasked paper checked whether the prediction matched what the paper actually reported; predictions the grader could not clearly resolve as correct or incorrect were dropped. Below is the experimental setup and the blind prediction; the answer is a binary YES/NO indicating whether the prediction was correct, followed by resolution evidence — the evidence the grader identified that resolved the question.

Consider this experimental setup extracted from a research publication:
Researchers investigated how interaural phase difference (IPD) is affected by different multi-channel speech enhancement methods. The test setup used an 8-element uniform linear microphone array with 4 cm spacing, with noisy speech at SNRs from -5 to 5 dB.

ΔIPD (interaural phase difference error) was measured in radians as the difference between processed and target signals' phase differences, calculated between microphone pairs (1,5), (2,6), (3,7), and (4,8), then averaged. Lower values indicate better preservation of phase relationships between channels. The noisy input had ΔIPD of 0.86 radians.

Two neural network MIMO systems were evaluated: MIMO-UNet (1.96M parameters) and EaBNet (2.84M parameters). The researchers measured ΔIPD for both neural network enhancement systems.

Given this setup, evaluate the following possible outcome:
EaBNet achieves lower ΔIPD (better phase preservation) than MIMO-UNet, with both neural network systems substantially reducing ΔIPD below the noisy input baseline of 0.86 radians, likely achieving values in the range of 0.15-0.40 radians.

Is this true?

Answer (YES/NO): NO